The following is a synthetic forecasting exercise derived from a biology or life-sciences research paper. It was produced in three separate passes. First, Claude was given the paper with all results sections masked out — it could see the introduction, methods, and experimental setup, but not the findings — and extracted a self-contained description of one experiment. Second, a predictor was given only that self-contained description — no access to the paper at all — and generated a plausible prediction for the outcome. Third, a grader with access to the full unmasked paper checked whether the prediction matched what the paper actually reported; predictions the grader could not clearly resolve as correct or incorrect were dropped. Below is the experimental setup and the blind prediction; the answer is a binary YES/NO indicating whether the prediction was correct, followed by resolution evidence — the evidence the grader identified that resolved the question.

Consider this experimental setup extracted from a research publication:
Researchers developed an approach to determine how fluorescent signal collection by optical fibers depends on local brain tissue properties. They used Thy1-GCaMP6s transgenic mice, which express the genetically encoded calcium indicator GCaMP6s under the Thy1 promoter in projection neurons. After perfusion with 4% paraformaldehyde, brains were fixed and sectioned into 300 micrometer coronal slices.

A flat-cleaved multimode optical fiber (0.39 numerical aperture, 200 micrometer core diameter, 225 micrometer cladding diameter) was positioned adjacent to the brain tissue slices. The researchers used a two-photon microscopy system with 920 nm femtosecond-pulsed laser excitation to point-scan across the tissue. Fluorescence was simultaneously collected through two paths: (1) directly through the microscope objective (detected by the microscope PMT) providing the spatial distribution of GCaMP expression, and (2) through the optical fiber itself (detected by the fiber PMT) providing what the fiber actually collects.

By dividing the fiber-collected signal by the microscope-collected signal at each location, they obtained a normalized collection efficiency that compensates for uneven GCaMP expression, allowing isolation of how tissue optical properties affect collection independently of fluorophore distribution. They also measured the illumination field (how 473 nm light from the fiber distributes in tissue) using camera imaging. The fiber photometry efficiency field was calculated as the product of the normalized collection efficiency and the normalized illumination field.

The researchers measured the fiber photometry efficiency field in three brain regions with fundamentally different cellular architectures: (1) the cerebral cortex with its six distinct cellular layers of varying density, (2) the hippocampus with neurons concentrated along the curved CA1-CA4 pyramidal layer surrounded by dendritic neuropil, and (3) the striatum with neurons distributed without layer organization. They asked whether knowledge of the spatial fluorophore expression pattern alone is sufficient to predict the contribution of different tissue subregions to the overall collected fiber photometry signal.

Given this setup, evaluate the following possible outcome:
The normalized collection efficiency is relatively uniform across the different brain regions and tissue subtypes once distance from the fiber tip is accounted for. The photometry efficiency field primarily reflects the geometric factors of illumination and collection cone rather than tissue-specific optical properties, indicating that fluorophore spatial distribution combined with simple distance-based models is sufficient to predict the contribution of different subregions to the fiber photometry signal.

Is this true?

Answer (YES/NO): NO